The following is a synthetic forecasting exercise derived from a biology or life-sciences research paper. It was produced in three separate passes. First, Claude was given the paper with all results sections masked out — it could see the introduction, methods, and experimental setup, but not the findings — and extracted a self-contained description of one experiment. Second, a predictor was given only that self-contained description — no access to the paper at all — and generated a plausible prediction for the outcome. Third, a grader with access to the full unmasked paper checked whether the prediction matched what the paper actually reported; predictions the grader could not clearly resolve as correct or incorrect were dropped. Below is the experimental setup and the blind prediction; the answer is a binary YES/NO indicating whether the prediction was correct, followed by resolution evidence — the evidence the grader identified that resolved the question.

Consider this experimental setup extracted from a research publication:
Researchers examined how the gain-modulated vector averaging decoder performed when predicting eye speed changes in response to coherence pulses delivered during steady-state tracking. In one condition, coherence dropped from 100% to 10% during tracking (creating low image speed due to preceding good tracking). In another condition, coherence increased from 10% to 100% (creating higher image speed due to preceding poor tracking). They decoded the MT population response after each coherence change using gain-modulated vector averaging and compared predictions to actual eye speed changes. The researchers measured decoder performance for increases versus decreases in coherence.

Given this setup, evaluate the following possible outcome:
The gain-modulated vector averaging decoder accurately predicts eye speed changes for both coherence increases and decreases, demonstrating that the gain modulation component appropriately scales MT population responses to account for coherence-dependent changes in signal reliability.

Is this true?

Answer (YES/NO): NO